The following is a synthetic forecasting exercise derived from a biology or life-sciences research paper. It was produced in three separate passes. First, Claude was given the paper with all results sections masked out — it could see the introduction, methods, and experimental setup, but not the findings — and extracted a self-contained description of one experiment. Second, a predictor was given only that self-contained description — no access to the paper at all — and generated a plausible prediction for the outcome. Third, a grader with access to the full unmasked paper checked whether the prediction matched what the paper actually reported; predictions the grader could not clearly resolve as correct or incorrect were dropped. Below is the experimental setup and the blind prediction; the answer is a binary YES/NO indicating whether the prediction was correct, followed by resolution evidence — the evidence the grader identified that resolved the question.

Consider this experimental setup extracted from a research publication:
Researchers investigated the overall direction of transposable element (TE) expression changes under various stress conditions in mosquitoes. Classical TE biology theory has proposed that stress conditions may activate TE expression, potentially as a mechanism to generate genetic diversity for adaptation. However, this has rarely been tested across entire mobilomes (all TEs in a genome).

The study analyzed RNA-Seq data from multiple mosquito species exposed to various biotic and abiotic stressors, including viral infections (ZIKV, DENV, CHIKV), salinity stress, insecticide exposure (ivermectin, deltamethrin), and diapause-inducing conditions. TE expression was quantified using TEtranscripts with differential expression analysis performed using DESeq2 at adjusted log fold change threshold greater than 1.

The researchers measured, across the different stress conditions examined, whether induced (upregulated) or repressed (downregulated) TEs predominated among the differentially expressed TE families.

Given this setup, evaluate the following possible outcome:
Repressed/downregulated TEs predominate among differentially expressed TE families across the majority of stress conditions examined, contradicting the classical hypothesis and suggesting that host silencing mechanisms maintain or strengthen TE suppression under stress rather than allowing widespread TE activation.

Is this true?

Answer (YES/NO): YES